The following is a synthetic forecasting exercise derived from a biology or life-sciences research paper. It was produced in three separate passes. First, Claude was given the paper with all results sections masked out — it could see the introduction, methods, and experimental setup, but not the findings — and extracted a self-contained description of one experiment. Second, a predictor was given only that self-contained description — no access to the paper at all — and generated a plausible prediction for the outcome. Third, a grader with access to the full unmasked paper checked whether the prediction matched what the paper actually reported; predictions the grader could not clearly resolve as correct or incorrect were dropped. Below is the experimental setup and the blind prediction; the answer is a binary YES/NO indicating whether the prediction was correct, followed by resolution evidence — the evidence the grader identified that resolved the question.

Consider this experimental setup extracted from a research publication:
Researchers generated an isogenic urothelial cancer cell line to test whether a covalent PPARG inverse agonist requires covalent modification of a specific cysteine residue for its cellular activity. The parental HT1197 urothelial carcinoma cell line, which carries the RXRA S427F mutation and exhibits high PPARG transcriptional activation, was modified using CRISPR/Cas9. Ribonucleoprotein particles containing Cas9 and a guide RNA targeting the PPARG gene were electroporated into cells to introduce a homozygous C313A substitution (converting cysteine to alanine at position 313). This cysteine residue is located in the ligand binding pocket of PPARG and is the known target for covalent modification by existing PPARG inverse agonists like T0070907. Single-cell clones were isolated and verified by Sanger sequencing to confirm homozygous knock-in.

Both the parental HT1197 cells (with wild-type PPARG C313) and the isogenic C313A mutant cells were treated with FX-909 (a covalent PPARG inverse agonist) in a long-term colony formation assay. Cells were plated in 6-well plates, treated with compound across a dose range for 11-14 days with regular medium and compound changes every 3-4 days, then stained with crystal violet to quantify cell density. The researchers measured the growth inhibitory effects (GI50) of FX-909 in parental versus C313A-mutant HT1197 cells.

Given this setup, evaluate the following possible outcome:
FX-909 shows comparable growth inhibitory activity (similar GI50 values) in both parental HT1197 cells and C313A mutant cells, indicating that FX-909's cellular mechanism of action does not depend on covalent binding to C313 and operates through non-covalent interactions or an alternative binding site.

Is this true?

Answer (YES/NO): NO